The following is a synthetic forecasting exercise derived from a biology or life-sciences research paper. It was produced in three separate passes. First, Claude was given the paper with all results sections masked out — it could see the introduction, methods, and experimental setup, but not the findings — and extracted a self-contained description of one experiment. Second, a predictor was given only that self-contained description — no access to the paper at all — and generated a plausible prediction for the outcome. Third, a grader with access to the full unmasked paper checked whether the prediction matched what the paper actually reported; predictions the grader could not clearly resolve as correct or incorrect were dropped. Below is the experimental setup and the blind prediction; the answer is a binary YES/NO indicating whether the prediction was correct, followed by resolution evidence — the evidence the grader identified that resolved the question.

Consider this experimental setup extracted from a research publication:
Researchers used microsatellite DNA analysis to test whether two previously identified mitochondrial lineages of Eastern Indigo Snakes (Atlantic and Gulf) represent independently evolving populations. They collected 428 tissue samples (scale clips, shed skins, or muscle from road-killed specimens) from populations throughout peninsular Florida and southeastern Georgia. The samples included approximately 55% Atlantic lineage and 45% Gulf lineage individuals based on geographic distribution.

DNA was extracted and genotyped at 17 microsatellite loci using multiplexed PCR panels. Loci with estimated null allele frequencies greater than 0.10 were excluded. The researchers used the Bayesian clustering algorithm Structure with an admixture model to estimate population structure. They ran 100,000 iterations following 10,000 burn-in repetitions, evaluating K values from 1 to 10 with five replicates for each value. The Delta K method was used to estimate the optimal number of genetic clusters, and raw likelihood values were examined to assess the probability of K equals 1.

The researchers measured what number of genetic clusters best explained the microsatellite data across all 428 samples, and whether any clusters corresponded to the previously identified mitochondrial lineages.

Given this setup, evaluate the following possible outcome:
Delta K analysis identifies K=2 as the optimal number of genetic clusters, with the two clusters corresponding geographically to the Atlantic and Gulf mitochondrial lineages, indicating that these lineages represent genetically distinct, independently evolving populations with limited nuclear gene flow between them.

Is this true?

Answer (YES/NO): NO